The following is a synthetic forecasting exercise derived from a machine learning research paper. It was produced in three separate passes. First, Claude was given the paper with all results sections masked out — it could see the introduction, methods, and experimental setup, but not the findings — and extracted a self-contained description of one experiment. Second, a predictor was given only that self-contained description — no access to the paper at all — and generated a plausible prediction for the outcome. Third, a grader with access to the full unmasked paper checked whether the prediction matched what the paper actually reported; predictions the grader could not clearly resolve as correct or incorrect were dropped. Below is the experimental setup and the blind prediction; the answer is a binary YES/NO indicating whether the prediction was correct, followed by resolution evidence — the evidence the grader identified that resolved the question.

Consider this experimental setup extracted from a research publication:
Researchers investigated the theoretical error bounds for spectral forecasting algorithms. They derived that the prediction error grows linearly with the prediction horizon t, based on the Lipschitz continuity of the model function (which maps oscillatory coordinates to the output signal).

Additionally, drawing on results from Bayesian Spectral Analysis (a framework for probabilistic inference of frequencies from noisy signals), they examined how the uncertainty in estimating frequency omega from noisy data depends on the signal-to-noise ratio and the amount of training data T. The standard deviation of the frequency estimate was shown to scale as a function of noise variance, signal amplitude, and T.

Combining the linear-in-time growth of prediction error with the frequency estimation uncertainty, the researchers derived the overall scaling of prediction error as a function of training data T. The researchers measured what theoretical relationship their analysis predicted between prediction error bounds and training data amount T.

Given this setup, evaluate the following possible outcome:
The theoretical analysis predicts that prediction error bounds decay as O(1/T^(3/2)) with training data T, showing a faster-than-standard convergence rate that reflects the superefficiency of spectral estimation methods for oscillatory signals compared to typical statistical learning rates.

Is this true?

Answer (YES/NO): YES